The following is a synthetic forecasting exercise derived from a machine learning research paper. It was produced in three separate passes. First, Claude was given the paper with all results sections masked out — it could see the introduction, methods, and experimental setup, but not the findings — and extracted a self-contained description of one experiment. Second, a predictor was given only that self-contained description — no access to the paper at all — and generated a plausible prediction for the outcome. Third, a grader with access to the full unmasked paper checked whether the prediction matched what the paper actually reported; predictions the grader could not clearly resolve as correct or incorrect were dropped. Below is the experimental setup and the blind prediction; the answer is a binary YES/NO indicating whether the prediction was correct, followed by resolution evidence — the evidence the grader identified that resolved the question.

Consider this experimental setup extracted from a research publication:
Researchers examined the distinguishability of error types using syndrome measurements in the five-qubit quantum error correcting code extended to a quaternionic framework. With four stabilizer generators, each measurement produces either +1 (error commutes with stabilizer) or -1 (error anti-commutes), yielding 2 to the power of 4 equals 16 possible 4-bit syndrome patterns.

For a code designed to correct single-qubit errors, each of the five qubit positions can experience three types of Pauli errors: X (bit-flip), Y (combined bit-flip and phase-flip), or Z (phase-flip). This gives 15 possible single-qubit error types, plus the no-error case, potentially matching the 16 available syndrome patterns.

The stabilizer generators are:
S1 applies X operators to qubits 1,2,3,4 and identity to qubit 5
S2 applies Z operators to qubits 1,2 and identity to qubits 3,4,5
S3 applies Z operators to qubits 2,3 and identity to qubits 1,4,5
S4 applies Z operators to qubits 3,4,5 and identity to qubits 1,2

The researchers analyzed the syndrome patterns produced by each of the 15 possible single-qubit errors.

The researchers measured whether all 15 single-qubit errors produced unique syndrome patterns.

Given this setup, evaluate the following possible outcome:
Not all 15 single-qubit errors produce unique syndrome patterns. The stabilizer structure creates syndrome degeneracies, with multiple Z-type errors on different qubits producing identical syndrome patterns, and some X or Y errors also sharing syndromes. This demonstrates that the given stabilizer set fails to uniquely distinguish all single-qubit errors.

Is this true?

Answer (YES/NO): YES